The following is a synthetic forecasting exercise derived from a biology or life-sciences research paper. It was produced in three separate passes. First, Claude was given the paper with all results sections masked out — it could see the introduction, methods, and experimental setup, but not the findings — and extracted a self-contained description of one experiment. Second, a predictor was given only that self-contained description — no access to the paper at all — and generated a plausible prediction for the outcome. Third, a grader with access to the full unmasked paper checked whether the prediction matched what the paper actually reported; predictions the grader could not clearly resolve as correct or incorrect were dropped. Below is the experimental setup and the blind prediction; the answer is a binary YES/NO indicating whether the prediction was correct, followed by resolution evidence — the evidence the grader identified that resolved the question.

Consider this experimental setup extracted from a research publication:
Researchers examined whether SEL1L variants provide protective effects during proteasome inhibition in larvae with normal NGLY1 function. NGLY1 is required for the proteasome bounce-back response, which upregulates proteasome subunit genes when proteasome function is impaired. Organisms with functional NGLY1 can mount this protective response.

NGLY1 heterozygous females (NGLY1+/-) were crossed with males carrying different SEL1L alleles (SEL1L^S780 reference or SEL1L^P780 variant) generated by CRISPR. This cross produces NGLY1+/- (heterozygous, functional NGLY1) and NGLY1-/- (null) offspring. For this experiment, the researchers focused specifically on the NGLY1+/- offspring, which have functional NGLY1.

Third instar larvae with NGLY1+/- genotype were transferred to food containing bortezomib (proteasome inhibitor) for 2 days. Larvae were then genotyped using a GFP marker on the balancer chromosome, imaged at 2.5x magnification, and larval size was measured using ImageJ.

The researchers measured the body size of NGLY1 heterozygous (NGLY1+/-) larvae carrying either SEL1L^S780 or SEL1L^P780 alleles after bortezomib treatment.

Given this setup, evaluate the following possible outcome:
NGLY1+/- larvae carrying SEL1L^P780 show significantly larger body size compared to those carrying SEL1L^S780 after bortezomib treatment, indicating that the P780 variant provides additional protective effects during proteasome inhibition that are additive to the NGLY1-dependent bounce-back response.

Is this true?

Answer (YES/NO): NO